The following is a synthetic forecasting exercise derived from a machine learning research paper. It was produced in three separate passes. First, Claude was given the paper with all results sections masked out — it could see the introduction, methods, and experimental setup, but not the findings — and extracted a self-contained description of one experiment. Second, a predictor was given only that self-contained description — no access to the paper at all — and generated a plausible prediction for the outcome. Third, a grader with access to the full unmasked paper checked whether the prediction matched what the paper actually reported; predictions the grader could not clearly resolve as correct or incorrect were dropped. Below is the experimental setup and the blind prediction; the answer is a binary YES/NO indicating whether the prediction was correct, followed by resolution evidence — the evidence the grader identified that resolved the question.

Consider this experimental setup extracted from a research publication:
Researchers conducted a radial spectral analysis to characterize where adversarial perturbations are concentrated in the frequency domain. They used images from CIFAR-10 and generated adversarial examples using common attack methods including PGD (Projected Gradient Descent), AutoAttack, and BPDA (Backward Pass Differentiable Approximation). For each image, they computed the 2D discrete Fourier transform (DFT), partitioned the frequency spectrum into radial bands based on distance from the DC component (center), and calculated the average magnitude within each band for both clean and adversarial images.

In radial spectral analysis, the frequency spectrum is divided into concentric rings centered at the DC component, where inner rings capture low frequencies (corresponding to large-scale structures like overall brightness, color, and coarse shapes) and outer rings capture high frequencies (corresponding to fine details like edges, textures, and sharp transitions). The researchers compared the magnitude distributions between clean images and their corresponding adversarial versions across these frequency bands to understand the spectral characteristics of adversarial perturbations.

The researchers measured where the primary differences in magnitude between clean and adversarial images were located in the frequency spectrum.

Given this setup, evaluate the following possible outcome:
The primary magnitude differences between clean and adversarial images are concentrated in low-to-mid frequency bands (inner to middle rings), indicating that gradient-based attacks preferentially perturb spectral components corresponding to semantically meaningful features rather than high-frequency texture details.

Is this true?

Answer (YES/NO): NO